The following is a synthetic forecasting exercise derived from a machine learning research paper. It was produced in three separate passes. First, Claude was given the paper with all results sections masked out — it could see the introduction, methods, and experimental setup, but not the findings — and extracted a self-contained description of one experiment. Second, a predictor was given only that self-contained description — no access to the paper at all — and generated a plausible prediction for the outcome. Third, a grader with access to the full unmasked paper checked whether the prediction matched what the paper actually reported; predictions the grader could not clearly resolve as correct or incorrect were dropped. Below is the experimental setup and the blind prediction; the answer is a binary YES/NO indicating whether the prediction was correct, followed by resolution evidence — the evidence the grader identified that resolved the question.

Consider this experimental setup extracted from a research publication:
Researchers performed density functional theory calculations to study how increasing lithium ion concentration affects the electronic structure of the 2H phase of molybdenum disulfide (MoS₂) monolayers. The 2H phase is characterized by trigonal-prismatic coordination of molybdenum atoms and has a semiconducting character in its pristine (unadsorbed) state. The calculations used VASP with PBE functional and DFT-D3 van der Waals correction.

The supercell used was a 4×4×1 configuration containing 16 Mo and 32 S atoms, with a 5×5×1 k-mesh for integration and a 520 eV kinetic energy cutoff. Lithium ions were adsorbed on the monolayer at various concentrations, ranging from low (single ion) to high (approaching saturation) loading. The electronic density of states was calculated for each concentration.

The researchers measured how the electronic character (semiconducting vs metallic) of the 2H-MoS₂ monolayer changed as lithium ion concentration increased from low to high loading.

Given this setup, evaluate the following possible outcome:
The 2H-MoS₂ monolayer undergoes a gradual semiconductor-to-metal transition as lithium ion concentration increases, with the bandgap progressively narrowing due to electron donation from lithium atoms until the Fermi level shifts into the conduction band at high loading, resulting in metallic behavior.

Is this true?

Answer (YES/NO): NO